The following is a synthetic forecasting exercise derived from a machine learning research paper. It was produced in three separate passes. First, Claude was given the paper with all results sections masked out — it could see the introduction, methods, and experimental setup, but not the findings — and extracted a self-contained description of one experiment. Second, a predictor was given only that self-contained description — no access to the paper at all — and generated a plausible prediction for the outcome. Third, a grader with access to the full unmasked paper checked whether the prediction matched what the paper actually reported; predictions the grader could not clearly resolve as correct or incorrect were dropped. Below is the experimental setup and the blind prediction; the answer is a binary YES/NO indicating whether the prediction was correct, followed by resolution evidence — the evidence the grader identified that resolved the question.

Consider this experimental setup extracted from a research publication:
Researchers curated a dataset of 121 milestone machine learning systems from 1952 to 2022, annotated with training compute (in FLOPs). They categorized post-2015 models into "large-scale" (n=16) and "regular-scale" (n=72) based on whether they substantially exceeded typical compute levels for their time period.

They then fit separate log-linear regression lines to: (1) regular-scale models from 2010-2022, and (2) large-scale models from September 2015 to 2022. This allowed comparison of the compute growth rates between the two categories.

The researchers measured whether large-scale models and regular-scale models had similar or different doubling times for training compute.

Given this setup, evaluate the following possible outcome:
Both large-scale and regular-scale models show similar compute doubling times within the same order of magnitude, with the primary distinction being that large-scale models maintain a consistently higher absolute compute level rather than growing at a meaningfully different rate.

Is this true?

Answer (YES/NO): NO